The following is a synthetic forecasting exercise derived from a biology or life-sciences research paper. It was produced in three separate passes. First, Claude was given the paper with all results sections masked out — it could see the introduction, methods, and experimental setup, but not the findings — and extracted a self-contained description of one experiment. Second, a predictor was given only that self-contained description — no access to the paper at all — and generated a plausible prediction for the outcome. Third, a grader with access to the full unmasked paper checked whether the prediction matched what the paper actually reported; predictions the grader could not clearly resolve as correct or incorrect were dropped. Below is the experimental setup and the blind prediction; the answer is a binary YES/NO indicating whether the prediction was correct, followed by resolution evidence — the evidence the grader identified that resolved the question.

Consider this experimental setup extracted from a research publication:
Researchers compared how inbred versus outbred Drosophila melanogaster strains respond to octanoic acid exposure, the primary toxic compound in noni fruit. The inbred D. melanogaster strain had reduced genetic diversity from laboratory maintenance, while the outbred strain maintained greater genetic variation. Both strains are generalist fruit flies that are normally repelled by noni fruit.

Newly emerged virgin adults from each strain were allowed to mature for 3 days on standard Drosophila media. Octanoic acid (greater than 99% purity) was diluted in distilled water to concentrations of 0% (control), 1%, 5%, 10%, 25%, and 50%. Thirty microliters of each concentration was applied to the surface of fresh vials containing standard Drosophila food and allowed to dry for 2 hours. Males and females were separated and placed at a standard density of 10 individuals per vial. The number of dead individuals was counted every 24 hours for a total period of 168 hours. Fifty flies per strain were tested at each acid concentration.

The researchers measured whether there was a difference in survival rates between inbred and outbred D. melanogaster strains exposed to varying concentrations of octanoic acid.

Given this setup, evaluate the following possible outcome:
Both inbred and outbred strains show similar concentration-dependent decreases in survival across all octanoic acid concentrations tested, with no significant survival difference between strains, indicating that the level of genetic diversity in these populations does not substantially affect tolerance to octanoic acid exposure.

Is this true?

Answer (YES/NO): NO